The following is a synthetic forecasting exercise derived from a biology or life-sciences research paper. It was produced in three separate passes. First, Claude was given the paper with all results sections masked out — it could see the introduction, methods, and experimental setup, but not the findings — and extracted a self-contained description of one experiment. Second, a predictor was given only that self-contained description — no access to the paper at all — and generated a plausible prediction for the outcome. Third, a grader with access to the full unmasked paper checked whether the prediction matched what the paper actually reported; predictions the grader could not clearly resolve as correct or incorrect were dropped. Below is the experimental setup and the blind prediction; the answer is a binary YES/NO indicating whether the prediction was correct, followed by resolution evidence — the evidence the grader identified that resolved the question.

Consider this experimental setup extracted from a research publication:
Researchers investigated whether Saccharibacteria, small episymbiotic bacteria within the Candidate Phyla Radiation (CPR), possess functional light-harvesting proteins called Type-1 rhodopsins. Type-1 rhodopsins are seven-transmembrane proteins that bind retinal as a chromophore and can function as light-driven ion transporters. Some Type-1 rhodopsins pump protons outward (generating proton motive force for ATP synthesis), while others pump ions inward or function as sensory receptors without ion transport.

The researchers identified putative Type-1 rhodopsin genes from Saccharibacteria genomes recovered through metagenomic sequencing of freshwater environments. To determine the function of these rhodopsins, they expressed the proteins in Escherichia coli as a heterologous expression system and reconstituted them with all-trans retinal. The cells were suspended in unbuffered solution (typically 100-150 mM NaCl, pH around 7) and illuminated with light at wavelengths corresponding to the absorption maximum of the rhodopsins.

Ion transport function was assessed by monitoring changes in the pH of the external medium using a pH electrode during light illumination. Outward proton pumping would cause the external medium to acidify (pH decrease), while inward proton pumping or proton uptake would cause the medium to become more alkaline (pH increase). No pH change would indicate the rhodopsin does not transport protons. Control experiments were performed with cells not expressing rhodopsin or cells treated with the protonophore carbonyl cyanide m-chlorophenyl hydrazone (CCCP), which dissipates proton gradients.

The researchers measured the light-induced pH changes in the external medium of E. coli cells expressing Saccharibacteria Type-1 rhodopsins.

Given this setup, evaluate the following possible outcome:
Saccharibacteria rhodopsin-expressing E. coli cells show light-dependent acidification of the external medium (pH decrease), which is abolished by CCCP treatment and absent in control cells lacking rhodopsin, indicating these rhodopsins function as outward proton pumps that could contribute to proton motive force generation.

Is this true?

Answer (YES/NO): YES